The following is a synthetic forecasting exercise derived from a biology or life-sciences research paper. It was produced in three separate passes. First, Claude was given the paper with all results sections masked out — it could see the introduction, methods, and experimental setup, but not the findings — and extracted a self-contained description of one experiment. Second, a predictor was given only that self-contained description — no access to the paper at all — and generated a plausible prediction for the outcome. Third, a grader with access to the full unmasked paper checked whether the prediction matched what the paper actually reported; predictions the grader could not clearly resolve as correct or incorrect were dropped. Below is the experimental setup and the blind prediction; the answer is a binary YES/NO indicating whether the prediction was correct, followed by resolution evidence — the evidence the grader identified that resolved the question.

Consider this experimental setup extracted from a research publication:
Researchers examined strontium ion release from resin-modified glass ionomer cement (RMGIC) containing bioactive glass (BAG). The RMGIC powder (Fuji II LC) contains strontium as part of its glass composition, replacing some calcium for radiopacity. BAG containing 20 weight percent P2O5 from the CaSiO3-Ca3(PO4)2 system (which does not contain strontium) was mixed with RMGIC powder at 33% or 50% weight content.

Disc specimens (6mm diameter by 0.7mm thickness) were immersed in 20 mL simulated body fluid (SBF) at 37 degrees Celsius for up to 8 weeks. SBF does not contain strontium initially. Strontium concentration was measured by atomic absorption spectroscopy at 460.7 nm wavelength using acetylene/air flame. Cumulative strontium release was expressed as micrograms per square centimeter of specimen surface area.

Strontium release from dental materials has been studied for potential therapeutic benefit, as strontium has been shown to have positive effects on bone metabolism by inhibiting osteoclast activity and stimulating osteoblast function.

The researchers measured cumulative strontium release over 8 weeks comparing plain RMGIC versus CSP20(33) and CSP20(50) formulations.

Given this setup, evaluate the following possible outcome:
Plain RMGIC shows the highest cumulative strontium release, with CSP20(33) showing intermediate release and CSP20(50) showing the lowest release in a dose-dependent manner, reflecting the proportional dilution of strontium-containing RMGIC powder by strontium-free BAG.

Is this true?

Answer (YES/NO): YES